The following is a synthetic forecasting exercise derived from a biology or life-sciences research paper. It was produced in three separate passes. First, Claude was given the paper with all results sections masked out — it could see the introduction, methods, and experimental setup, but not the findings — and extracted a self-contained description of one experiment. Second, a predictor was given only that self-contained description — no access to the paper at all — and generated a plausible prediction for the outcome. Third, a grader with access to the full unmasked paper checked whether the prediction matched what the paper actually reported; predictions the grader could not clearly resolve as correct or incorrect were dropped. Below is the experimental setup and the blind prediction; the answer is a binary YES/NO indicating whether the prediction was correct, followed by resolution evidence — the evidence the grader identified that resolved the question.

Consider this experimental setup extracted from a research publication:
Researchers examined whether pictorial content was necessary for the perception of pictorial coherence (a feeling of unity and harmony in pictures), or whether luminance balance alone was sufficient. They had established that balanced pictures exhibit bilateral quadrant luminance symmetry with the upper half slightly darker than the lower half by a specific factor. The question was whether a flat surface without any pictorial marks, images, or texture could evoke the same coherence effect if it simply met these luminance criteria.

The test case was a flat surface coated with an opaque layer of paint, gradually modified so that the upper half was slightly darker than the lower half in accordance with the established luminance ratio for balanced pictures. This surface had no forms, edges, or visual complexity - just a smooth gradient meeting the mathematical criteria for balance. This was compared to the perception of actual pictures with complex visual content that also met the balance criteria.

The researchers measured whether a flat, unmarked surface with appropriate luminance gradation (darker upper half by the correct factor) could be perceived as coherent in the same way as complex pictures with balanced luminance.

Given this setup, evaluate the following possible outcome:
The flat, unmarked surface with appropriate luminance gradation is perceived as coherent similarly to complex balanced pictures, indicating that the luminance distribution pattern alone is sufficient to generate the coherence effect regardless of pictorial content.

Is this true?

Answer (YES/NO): NO